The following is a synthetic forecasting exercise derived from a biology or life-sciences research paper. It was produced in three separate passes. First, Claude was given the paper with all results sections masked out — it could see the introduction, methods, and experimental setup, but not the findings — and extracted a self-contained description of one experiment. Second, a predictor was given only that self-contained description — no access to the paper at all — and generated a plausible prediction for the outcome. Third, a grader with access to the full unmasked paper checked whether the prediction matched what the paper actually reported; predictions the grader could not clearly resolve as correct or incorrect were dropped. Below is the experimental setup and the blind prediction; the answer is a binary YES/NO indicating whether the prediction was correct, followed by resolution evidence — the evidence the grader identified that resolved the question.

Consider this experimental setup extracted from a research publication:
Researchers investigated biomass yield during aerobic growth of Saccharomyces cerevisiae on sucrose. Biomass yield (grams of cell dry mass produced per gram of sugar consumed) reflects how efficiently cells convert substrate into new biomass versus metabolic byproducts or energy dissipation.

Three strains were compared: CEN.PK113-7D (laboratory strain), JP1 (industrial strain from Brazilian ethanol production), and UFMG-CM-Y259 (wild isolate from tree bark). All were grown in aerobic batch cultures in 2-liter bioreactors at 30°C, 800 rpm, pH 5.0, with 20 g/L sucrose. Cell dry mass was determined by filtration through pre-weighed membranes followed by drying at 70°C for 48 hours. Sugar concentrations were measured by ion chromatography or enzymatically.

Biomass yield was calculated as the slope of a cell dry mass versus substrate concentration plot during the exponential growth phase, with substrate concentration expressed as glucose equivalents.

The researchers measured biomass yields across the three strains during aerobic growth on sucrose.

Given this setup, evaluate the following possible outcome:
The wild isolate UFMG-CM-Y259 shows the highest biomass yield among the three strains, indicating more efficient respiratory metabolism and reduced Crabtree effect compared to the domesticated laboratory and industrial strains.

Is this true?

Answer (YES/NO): NO